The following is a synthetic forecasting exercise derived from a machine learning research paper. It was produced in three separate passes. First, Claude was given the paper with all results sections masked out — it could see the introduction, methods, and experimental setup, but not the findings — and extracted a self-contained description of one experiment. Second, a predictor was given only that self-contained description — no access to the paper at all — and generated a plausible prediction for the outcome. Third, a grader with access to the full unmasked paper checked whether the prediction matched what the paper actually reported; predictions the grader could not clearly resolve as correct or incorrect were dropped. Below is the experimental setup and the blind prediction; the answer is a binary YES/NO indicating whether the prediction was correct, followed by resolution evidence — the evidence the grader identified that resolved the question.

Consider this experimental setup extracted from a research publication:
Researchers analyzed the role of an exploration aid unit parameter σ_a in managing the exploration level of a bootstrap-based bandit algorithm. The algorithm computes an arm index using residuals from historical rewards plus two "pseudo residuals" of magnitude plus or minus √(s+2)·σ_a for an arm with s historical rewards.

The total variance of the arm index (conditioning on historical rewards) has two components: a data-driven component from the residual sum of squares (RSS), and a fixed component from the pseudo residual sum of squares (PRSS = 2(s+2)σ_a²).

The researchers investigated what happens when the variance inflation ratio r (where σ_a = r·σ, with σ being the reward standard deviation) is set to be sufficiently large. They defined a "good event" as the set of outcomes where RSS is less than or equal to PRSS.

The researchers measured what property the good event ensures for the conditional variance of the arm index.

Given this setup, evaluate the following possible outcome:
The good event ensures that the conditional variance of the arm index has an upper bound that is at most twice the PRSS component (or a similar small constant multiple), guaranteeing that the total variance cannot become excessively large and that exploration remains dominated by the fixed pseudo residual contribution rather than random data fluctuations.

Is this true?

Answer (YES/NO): NO